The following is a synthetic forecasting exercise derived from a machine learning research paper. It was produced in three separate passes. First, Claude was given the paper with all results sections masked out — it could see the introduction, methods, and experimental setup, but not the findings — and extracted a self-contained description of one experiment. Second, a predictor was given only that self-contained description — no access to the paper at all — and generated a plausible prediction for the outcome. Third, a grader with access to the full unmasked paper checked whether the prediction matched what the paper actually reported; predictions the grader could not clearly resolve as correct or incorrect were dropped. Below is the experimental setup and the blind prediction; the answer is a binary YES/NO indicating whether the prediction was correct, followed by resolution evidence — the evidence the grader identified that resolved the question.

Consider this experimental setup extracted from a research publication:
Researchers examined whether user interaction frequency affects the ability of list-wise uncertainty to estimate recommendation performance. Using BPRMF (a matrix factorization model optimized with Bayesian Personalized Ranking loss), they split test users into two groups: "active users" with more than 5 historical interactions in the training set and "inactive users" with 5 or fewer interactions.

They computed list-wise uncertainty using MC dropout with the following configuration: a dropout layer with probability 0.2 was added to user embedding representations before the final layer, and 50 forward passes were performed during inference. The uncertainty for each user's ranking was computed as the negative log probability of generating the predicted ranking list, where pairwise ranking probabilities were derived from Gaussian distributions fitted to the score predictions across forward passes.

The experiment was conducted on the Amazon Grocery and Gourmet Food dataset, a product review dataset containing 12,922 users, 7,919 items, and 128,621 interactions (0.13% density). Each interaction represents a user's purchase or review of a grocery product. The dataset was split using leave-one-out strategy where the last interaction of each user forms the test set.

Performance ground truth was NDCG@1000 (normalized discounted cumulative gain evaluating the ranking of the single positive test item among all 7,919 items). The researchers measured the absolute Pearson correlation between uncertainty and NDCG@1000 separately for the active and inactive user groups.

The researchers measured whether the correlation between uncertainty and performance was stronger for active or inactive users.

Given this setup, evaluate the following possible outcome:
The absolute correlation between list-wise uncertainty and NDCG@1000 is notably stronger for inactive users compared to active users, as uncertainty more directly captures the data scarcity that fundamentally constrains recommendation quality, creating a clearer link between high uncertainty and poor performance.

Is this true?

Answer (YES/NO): NO